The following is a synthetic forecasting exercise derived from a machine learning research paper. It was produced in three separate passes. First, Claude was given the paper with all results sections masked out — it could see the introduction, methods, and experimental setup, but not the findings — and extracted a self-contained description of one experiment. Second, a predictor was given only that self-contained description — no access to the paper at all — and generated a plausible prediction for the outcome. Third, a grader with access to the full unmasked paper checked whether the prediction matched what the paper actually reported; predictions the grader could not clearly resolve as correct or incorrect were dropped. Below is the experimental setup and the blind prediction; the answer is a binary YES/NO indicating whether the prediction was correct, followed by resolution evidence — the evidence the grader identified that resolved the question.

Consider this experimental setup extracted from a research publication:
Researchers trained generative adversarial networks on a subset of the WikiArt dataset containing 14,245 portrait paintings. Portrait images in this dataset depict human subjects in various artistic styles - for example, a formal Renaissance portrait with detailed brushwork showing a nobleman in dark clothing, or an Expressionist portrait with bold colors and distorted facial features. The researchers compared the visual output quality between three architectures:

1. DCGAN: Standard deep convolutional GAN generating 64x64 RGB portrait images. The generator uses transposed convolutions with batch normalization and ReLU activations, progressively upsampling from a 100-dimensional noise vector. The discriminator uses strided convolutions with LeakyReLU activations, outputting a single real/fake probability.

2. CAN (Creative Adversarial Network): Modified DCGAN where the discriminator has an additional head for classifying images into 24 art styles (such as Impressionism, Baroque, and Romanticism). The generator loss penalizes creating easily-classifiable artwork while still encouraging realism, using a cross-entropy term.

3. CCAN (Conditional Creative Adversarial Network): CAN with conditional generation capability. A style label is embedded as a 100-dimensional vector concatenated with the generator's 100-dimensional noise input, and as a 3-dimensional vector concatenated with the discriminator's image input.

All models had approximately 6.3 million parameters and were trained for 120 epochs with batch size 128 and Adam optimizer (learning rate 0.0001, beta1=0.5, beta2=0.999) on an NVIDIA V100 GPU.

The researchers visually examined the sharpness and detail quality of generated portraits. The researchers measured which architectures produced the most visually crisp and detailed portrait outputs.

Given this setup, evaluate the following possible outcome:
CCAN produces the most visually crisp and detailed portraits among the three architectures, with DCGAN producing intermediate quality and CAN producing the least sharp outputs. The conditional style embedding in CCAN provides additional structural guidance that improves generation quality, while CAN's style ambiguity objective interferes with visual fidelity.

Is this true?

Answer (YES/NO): NO